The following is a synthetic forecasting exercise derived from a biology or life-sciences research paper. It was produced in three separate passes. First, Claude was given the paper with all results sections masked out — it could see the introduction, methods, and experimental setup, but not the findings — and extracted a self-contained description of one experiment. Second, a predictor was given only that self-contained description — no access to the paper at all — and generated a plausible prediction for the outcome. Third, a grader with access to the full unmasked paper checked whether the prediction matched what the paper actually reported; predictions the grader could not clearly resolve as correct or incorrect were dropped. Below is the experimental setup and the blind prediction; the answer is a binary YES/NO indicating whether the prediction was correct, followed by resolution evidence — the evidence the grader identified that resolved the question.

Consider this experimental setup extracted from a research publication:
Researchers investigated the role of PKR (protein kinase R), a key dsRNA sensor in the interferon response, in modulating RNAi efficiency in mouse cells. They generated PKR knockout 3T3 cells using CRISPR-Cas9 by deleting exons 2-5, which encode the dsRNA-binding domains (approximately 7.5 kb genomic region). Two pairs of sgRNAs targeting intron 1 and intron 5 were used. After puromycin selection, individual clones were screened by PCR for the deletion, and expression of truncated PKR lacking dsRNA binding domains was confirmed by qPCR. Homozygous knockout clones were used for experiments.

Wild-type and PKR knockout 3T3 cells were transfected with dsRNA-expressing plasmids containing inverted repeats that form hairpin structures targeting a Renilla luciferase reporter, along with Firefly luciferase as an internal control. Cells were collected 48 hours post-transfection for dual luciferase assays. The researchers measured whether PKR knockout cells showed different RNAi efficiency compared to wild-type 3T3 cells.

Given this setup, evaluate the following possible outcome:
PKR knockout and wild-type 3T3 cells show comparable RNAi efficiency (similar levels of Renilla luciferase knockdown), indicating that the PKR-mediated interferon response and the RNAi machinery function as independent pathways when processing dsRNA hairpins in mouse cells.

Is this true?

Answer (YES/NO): NO